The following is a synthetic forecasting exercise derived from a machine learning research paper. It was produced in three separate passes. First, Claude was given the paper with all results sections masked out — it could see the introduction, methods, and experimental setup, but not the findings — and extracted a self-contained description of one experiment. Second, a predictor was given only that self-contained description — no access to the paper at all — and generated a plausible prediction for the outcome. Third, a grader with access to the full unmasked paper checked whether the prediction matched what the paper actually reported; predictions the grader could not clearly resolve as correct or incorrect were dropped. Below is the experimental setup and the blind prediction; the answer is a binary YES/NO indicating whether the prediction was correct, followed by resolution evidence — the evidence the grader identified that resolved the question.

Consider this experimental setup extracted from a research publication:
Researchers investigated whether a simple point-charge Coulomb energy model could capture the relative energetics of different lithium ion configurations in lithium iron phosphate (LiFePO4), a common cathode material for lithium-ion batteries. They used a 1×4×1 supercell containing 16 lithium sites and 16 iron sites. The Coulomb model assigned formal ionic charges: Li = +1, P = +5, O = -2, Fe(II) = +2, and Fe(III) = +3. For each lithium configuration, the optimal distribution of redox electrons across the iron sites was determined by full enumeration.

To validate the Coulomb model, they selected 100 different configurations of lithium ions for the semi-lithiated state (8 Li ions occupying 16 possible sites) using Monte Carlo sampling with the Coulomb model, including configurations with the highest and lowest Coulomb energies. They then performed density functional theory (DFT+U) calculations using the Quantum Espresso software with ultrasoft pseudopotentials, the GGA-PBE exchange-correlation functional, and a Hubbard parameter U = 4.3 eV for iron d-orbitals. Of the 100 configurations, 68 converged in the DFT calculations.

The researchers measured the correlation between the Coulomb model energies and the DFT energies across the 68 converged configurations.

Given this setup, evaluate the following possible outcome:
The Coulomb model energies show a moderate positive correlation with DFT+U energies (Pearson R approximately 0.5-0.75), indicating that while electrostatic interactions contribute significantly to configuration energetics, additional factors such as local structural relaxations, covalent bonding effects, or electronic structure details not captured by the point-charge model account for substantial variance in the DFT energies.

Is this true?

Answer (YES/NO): NO